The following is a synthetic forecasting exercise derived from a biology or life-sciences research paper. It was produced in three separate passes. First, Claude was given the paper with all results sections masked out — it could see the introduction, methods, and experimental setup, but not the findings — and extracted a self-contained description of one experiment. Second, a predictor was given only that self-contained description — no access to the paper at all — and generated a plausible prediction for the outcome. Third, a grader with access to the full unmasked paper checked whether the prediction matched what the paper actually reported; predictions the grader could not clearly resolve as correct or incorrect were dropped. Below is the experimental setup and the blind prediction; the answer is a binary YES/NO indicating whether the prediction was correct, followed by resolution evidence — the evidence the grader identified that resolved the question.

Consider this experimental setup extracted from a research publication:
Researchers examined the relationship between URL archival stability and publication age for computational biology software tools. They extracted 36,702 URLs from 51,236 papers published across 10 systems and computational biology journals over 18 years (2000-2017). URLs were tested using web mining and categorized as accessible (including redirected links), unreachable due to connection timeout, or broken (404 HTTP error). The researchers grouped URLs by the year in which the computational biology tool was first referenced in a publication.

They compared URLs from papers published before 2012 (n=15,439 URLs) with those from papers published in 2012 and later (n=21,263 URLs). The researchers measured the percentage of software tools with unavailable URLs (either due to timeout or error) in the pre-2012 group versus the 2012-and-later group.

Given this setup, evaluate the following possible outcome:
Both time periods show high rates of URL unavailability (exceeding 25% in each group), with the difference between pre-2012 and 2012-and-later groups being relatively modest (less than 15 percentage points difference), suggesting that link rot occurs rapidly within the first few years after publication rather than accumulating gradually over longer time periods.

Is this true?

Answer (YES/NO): NO